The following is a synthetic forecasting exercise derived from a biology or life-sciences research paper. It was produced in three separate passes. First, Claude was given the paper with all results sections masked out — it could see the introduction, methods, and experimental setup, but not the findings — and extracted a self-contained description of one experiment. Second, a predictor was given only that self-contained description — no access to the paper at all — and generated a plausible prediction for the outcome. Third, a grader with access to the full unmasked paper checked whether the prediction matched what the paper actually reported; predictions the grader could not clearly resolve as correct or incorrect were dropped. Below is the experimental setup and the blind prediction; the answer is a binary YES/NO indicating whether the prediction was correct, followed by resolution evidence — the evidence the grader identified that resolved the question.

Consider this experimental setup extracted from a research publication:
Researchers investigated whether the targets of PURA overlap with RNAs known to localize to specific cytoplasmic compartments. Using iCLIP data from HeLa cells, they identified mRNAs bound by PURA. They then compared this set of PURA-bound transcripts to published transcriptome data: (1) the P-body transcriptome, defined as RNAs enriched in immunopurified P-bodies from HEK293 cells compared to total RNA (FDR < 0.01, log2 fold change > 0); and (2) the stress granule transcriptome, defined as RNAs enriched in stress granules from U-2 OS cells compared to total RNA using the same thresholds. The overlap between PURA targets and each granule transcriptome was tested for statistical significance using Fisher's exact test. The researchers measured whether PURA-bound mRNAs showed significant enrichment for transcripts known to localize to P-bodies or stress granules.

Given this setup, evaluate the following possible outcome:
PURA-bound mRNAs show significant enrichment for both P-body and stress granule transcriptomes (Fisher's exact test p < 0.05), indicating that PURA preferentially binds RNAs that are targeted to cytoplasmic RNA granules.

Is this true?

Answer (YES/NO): YES